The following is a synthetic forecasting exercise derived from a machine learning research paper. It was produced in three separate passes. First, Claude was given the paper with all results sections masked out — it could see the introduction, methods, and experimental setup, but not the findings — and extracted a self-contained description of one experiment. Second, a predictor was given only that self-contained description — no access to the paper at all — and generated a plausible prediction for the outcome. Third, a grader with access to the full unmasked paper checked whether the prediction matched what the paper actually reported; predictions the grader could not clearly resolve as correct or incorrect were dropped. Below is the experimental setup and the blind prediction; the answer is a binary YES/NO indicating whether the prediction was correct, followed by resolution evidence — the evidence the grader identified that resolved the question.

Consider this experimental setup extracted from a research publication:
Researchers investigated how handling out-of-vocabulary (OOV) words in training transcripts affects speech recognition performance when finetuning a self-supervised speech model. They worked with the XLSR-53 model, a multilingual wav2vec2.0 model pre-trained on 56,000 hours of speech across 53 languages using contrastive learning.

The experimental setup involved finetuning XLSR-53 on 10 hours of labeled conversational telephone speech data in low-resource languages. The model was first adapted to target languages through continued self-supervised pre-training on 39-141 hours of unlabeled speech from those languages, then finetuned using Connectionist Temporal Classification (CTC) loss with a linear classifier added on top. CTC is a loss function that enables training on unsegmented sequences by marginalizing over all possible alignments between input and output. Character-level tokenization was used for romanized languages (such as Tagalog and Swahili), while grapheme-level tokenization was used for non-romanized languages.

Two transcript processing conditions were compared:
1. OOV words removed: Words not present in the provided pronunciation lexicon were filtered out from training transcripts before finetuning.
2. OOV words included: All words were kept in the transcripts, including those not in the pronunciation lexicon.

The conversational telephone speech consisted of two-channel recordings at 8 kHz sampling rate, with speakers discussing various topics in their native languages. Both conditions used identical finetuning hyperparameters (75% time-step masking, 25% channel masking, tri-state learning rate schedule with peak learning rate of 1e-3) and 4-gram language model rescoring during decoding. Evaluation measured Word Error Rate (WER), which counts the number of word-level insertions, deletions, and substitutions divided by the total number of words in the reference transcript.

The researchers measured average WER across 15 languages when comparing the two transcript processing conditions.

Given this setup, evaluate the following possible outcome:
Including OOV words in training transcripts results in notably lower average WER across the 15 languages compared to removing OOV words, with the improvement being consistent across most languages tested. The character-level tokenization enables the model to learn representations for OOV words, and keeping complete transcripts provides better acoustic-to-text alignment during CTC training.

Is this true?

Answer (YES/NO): YES